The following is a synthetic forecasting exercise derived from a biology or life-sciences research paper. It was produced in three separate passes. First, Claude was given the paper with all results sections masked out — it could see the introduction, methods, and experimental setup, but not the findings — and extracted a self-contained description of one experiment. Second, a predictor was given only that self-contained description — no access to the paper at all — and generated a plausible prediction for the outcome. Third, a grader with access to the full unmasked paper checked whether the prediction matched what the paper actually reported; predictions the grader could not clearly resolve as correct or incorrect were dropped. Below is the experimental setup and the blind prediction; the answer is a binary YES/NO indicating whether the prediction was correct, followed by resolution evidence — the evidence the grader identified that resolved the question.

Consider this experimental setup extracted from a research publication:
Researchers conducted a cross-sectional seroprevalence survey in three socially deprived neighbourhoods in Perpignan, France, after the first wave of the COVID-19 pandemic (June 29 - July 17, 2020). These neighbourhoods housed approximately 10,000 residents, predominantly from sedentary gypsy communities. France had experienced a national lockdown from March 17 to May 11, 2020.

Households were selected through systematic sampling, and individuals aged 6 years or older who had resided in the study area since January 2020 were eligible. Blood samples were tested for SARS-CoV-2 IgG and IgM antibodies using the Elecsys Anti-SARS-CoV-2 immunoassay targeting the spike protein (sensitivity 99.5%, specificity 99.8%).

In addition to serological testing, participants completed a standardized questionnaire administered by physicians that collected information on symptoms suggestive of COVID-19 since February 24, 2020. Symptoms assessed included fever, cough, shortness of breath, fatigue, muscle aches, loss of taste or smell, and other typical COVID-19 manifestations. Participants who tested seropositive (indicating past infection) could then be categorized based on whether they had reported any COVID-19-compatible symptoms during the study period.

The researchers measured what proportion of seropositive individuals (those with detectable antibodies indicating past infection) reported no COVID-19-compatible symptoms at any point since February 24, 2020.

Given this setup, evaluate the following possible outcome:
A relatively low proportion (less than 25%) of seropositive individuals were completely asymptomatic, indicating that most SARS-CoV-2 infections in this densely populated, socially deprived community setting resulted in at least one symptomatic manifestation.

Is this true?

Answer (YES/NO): YES